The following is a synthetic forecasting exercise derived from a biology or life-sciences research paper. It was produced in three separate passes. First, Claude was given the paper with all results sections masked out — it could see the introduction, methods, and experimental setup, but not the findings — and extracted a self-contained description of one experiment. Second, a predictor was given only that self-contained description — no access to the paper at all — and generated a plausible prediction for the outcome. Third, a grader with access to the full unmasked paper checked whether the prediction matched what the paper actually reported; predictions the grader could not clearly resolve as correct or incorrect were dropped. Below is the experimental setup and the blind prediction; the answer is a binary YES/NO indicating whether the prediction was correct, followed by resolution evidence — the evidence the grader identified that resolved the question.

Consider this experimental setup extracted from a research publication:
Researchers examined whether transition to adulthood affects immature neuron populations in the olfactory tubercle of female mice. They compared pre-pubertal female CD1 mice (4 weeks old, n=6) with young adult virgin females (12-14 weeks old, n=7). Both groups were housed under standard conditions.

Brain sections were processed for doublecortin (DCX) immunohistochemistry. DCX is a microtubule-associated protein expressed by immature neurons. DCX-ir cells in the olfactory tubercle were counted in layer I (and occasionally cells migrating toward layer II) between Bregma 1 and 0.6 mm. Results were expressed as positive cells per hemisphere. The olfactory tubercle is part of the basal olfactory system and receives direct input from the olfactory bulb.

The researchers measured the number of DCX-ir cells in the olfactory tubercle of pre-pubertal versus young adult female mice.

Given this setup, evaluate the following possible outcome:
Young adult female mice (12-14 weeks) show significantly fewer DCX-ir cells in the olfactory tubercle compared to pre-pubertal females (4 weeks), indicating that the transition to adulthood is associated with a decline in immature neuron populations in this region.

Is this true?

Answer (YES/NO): NO